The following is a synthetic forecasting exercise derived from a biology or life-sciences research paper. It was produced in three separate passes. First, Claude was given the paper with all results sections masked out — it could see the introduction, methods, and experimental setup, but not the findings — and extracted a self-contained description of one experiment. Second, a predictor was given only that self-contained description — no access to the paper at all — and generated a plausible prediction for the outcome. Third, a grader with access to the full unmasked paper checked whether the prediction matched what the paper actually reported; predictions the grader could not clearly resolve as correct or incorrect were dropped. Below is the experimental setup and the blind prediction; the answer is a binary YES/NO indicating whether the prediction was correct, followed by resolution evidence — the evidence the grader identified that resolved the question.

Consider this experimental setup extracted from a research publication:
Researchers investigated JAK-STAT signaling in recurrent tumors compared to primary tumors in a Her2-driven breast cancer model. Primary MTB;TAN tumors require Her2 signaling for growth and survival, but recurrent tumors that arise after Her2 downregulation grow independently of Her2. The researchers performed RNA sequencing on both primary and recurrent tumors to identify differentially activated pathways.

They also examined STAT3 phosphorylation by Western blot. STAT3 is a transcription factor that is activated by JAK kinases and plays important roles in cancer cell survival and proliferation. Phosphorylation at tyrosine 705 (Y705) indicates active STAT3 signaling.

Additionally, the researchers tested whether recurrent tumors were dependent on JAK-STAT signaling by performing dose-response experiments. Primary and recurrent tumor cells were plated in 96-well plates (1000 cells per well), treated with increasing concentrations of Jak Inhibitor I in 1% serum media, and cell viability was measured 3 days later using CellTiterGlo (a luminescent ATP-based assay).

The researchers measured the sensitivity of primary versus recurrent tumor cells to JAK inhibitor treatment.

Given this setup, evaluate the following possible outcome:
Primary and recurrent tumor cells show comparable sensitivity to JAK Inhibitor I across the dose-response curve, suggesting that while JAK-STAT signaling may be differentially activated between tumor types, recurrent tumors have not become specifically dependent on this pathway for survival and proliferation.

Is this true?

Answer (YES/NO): NO